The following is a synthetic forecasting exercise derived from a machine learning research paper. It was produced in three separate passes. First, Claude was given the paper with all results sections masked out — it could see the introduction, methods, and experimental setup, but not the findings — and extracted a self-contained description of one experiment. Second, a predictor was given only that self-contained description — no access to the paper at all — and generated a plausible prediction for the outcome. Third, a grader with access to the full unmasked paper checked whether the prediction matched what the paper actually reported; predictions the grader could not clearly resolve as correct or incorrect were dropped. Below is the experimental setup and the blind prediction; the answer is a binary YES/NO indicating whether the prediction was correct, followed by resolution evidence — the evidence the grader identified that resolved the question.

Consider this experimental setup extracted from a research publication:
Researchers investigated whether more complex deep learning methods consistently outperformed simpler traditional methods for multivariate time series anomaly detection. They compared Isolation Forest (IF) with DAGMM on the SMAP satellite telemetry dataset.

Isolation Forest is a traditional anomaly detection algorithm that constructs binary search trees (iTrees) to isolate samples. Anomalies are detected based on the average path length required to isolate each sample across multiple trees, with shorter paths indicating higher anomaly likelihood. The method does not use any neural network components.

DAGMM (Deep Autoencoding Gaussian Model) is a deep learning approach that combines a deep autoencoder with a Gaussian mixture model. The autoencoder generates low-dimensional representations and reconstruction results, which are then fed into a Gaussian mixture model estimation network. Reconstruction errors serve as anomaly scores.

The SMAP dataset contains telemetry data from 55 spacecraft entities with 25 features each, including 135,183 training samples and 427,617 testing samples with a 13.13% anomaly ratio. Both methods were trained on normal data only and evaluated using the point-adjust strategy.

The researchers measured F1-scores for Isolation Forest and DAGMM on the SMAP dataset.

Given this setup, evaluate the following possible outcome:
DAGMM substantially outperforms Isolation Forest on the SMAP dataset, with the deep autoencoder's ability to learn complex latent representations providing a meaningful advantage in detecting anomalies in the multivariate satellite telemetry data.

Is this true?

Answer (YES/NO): NO